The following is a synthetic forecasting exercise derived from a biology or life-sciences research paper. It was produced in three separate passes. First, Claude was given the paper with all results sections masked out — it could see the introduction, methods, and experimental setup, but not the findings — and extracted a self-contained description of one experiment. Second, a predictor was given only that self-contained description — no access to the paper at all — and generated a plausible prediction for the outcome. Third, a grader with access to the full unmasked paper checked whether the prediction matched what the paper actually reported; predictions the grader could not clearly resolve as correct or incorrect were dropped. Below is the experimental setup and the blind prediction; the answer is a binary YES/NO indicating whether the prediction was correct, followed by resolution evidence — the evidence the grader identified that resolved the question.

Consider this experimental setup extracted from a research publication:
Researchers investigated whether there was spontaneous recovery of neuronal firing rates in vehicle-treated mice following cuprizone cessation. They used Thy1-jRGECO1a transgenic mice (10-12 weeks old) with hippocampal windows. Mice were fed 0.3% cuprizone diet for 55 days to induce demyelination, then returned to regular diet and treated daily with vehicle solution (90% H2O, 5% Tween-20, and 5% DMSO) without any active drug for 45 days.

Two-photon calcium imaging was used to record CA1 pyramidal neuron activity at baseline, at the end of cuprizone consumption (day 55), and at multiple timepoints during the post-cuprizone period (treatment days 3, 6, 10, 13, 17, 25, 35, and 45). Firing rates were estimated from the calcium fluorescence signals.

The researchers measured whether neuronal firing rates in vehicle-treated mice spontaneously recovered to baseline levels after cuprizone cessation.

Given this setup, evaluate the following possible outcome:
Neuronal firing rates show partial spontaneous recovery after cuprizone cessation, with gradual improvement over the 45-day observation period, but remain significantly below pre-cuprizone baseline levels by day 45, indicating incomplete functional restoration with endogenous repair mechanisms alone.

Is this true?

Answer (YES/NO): NO